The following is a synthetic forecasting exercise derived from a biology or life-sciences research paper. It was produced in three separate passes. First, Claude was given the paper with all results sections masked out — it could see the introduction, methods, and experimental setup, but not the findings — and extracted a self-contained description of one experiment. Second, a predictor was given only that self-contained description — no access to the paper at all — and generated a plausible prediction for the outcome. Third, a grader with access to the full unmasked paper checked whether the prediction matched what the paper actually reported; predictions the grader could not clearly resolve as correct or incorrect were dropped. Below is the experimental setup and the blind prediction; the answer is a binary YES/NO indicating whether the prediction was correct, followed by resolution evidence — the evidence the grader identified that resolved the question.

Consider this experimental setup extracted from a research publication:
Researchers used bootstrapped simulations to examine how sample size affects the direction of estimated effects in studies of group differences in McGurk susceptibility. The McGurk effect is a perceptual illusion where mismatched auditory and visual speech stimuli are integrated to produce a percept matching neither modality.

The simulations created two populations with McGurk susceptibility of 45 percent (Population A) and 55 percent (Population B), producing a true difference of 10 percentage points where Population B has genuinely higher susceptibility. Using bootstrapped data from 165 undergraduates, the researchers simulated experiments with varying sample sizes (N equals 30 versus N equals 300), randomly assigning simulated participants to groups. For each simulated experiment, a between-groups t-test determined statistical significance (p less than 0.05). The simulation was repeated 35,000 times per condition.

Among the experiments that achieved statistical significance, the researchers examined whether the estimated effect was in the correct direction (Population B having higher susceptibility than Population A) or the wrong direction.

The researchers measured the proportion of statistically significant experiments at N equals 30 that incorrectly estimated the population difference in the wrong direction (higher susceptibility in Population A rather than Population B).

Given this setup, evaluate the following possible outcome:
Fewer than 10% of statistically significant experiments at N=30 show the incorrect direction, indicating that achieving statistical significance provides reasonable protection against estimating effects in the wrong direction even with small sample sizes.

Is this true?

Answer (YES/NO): YES